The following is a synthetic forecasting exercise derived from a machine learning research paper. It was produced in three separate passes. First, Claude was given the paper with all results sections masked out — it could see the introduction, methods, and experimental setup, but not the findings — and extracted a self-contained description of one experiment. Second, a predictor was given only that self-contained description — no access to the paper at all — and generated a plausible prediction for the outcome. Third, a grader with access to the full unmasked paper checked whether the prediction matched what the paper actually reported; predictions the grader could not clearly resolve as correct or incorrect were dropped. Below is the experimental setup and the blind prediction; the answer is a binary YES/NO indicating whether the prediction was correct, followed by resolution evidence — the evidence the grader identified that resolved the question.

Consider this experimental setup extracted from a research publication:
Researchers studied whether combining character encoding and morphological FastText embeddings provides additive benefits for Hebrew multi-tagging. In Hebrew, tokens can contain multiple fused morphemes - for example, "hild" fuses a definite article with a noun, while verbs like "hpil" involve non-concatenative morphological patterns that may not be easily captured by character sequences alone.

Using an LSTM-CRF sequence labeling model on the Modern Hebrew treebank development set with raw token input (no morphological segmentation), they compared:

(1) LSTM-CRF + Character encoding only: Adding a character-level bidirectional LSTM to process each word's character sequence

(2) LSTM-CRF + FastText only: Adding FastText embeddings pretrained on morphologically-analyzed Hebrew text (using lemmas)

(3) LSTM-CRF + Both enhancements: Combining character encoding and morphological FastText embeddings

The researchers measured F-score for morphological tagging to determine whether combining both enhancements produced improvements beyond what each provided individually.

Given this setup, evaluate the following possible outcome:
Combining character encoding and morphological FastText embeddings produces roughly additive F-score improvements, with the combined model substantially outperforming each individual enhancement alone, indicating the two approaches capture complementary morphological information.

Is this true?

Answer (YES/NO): NO